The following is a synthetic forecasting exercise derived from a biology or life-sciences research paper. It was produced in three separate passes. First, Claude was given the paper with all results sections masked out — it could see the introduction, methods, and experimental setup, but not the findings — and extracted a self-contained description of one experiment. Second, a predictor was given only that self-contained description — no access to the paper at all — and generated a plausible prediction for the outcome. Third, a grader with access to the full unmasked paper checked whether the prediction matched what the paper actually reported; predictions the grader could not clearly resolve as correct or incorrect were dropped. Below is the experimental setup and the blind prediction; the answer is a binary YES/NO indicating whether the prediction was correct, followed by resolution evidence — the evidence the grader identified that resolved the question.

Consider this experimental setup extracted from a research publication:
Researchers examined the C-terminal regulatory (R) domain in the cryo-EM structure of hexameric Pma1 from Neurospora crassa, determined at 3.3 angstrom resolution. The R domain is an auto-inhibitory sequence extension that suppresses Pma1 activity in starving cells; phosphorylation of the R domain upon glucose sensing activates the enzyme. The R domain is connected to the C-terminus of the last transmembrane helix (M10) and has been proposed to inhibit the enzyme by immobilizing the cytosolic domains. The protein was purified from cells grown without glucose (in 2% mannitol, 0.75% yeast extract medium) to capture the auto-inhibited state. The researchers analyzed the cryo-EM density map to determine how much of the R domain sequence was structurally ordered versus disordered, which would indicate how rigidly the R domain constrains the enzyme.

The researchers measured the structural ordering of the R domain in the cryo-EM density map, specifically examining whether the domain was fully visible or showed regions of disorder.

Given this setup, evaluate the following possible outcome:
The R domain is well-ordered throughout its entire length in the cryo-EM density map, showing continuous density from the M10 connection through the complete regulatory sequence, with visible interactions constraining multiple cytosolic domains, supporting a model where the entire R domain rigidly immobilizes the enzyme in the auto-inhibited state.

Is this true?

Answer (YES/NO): NO